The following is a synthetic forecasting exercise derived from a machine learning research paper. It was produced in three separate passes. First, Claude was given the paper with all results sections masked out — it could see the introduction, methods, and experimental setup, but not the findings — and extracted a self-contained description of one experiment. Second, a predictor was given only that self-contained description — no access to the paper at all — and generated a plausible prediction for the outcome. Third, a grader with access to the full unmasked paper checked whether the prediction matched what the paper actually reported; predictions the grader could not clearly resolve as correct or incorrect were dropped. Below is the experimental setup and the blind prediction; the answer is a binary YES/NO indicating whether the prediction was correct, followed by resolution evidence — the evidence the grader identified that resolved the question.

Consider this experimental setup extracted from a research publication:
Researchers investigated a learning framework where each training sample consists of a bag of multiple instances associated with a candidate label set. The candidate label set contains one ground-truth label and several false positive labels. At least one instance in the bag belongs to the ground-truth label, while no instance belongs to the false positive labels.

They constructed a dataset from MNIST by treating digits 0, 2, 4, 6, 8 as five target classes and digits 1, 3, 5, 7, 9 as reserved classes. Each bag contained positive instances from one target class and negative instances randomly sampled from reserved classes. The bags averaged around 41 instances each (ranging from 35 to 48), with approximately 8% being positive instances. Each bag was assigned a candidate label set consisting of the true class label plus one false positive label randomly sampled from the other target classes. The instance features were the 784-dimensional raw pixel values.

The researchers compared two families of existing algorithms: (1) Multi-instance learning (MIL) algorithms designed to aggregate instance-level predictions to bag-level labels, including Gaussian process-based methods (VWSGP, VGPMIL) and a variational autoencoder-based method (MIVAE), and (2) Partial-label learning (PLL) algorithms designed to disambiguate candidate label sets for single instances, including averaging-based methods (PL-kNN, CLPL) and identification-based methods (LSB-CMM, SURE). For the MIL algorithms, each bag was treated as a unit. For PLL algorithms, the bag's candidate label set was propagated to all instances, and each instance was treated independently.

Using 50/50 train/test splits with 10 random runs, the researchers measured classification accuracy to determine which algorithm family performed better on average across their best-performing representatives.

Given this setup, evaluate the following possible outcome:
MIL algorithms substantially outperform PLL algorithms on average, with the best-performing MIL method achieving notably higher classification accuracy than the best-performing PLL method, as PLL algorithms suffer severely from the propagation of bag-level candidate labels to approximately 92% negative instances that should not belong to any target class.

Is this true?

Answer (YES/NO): NO